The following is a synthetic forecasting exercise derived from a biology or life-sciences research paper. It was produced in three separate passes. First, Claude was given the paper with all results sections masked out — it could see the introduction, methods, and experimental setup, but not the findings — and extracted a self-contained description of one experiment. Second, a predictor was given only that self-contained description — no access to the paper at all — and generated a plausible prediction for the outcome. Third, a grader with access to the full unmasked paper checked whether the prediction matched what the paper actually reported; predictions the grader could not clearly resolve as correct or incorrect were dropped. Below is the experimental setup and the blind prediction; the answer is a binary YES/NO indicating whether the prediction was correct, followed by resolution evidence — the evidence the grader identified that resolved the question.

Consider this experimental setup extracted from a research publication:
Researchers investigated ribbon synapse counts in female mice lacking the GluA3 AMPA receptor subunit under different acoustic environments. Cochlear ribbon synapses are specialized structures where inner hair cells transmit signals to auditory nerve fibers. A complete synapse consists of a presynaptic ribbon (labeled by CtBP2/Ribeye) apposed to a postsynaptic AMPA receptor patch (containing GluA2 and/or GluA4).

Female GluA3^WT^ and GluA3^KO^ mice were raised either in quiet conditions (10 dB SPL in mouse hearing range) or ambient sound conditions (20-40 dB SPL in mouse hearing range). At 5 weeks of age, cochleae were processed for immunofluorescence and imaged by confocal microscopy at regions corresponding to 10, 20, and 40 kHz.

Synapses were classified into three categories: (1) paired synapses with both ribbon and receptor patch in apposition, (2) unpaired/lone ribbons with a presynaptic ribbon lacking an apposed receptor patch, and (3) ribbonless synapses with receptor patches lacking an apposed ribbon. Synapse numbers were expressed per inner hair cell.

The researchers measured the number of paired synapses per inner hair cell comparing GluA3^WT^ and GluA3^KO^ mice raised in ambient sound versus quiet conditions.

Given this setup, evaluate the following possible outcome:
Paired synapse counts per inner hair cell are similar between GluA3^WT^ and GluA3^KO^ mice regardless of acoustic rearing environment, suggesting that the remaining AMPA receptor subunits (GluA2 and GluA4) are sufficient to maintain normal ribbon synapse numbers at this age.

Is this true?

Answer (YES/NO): YES